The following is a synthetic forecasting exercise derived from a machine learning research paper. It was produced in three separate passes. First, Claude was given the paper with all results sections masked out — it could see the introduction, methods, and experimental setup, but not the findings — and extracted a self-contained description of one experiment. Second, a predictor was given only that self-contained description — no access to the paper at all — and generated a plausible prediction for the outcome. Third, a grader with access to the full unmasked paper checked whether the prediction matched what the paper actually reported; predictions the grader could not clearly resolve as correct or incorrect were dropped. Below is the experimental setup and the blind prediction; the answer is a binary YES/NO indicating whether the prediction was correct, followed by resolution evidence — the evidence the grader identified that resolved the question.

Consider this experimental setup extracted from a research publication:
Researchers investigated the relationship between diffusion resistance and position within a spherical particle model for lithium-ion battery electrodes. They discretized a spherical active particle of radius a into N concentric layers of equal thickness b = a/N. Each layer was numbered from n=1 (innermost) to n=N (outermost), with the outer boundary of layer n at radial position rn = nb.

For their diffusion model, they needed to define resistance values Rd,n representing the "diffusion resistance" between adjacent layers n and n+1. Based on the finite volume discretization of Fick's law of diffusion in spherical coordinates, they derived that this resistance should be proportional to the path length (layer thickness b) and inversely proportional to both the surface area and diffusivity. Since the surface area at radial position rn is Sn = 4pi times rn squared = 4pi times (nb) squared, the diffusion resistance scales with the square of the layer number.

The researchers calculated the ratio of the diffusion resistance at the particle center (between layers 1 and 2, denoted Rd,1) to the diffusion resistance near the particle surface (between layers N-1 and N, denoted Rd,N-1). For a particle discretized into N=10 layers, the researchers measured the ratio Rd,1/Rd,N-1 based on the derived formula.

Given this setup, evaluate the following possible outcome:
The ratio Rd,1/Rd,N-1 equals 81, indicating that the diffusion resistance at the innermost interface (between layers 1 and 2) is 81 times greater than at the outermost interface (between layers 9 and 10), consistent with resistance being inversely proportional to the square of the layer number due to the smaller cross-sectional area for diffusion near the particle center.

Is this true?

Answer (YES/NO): YES